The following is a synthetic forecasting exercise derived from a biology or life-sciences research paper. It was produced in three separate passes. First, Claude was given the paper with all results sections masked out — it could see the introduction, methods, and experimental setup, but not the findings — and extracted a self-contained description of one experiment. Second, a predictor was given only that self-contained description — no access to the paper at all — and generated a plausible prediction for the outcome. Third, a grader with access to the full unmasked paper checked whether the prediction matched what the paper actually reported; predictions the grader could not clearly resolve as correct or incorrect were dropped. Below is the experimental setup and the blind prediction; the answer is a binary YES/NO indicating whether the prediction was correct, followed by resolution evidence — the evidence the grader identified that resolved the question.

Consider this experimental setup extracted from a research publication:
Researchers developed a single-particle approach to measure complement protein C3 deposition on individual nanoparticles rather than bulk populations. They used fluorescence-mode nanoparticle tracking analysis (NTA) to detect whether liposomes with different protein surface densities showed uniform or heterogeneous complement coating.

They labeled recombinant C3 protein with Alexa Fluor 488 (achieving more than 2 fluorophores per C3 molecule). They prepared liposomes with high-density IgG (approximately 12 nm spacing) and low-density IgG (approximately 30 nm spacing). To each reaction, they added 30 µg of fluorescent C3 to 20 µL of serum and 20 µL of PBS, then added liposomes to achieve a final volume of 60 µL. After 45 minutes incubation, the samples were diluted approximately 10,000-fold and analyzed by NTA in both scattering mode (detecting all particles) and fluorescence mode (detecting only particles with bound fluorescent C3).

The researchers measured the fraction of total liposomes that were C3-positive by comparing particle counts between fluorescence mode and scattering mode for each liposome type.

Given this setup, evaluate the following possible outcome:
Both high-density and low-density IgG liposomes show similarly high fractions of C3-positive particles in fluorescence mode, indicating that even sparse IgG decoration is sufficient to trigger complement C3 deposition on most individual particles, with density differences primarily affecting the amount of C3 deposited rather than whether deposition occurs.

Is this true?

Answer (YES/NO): NO